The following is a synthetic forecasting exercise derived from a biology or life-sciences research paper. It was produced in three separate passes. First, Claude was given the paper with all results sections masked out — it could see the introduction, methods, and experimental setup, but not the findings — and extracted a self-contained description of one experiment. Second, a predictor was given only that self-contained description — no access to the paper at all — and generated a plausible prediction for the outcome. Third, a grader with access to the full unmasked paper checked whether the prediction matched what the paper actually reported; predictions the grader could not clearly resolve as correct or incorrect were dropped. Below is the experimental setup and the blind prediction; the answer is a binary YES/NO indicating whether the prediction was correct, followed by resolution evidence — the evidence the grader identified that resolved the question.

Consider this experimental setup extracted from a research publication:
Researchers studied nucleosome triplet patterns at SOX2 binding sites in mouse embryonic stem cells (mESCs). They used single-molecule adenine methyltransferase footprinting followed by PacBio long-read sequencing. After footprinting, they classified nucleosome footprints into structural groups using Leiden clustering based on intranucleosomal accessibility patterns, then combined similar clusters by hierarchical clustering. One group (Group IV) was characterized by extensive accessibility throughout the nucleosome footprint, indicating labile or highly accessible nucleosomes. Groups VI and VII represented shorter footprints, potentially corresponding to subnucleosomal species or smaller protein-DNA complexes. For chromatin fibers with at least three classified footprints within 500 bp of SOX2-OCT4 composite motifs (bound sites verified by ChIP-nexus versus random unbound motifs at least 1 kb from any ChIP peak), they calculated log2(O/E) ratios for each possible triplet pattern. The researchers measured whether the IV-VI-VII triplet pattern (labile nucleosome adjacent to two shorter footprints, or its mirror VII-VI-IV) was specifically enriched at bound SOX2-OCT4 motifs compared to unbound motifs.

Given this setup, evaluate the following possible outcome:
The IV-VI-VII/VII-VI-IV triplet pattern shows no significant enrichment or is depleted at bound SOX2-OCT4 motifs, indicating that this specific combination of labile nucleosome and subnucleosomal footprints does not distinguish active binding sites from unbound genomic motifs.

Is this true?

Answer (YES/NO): NO